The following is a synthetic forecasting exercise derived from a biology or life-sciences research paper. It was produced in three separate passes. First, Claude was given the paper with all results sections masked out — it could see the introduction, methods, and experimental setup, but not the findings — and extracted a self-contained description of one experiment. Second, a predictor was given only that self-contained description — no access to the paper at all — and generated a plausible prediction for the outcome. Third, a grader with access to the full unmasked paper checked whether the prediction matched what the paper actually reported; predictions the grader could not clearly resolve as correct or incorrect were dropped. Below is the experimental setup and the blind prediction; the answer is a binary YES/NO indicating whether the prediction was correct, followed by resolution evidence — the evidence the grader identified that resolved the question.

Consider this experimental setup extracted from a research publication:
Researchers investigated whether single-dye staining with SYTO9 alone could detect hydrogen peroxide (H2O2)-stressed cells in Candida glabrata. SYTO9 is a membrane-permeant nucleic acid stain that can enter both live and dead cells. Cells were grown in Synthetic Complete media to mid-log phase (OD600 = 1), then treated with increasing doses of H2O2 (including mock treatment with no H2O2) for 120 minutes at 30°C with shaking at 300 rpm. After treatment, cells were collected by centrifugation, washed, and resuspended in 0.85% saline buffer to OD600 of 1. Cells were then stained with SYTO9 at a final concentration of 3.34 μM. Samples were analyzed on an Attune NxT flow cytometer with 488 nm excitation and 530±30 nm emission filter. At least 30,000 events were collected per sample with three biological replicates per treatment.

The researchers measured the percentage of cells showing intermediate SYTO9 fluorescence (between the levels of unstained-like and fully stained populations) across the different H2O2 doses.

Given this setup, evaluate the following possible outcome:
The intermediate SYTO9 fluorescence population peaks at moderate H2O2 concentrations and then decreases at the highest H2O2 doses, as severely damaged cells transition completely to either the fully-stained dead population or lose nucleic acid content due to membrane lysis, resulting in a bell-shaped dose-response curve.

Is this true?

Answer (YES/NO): NO